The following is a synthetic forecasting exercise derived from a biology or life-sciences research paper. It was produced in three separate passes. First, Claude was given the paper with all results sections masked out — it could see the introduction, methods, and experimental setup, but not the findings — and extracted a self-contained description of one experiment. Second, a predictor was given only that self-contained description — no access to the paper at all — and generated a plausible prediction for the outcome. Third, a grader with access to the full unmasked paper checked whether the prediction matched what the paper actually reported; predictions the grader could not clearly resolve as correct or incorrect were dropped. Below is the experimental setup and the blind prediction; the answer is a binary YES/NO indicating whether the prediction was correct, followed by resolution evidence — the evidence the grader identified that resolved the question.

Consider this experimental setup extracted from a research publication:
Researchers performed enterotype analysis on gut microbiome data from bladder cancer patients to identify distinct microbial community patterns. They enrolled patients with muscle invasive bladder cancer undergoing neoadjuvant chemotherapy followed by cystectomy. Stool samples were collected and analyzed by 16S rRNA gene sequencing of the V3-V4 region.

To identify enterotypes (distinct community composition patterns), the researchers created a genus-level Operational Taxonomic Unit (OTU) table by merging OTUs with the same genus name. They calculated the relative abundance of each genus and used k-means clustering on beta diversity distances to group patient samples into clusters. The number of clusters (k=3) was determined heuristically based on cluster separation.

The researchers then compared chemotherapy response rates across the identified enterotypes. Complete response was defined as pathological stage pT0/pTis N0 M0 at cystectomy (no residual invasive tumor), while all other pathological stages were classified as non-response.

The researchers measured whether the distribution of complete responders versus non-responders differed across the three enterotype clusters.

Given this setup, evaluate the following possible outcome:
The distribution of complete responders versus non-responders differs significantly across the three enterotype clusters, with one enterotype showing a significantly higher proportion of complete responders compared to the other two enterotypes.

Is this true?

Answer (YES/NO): NO